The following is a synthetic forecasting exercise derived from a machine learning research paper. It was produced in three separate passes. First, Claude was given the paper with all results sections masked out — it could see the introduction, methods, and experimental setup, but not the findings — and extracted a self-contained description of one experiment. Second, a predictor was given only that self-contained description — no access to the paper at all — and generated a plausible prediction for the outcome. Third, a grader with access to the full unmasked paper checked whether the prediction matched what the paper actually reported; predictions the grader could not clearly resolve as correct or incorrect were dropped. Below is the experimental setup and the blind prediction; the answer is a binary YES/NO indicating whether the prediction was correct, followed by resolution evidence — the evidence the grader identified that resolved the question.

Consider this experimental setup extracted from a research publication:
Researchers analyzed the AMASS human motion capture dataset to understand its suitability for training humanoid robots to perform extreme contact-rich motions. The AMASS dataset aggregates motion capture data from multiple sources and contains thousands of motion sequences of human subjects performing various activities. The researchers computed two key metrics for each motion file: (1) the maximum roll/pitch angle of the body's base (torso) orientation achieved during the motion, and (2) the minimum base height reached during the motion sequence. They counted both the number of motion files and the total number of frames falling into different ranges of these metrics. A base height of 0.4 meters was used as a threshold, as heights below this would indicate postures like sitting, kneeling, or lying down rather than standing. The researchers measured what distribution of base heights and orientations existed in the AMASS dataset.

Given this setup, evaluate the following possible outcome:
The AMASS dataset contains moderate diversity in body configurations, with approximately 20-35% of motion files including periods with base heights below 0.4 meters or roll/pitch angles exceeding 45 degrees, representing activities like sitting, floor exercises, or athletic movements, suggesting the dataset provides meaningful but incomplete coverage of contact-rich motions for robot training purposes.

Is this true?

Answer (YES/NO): NO